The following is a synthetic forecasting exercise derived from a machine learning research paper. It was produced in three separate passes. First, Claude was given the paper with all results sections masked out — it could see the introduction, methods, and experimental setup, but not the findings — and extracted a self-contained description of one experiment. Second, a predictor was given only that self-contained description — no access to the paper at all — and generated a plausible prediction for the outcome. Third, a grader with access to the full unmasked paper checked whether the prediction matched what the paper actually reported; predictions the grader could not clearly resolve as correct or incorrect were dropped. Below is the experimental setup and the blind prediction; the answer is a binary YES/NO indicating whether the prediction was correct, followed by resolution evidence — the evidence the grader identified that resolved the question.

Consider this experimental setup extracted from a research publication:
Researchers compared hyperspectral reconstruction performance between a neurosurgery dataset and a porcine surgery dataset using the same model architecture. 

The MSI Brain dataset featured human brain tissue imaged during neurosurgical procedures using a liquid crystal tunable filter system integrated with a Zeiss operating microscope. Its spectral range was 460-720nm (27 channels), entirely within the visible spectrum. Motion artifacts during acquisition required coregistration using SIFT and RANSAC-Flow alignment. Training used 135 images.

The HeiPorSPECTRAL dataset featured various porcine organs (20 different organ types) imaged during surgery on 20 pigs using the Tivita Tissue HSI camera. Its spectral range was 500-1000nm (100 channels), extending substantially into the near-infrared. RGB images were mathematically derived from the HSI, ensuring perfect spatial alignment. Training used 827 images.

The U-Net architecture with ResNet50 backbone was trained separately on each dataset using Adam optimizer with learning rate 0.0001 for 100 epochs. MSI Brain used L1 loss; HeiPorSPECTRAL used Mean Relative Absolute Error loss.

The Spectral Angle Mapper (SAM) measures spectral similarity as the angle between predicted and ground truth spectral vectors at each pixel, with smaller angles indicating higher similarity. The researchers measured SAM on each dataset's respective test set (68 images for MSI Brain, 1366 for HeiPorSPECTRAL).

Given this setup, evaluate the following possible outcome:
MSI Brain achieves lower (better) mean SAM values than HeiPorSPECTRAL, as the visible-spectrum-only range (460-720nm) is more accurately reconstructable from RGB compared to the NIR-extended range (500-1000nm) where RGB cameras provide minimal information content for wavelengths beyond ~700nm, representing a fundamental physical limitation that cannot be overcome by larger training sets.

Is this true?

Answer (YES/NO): NO